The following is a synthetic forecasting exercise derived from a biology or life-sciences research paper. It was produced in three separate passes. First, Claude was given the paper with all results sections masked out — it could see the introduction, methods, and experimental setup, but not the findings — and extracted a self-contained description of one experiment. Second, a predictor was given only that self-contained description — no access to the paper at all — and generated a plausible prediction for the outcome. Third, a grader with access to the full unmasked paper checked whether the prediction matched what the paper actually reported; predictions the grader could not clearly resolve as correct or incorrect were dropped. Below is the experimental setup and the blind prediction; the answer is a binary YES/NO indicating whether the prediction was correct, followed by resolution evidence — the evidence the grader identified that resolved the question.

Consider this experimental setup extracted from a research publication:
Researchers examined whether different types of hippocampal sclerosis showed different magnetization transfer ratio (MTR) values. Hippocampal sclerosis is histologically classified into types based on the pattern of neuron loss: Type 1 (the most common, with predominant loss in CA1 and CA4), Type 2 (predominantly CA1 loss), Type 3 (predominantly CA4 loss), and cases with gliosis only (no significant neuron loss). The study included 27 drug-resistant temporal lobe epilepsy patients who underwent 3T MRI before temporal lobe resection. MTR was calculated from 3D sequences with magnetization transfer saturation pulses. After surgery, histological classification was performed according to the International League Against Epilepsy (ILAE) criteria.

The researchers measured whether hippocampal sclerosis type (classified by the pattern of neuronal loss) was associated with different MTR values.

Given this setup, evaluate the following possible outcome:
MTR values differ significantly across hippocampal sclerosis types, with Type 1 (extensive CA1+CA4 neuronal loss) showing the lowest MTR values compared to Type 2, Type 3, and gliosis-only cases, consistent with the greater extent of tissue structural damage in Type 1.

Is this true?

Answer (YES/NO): NO